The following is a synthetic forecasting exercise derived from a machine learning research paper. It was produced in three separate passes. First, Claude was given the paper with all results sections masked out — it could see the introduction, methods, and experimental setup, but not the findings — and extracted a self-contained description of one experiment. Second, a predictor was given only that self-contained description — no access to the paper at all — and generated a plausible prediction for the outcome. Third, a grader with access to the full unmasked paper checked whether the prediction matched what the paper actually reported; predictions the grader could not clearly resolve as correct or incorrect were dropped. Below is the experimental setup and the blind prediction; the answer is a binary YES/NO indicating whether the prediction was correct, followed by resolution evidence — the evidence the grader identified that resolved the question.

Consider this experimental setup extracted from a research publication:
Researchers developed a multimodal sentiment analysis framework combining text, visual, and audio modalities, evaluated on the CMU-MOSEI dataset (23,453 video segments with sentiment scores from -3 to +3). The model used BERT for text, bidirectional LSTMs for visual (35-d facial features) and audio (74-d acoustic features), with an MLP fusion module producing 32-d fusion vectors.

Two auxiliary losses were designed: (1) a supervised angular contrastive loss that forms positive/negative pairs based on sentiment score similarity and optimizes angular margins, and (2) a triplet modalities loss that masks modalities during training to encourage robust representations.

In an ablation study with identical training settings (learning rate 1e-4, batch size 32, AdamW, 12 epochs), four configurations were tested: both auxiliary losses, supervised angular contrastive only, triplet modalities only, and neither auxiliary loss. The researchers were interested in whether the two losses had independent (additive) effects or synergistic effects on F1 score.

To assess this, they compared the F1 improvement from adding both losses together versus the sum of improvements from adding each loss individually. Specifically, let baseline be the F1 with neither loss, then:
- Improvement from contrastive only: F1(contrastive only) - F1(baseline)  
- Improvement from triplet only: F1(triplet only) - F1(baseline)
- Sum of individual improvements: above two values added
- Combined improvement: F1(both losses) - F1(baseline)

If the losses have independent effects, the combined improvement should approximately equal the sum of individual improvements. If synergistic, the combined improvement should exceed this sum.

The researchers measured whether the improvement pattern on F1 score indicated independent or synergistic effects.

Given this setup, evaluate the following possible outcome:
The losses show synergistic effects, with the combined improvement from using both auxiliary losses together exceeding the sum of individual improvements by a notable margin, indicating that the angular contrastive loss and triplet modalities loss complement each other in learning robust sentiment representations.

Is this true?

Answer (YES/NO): YES